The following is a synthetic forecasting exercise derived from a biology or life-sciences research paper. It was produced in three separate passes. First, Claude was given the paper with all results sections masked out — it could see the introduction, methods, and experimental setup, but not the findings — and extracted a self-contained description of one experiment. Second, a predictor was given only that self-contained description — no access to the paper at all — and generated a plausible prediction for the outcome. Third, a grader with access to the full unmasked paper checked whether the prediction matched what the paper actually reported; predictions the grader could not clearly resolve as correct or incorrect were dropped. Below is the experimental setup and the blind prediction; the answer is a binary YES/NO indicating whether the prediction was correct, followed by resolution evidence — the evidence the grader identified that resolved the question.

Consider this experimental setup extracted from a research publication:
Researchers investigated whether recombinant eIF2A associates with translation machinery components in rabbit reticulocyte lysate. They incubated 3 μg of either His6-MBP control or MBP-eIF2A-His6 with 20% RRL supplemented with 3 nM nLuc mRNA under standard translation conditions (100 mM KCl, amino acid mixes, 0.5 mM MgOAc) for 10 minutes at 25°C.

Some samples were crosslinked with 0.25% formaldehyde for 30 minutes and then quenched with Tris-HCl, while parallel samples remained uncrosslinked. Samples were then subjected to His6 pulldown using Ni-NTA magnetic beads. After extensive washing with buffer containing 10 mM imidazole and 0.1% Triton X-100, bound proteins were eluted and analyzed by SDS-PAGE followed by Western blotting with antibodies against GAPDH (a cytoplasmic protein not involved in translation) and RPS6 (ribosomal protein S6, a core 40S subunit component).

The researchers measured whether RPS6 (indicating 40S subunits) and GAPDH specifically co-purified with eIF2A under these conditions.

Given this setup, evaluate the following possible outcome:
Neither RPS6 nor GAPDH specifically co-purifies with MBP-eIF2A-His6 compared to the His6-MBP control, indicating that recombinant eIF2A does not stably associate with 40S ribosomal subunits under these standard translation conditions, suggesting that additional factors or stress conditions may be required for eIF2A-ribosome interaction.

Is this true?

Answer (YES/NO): NO